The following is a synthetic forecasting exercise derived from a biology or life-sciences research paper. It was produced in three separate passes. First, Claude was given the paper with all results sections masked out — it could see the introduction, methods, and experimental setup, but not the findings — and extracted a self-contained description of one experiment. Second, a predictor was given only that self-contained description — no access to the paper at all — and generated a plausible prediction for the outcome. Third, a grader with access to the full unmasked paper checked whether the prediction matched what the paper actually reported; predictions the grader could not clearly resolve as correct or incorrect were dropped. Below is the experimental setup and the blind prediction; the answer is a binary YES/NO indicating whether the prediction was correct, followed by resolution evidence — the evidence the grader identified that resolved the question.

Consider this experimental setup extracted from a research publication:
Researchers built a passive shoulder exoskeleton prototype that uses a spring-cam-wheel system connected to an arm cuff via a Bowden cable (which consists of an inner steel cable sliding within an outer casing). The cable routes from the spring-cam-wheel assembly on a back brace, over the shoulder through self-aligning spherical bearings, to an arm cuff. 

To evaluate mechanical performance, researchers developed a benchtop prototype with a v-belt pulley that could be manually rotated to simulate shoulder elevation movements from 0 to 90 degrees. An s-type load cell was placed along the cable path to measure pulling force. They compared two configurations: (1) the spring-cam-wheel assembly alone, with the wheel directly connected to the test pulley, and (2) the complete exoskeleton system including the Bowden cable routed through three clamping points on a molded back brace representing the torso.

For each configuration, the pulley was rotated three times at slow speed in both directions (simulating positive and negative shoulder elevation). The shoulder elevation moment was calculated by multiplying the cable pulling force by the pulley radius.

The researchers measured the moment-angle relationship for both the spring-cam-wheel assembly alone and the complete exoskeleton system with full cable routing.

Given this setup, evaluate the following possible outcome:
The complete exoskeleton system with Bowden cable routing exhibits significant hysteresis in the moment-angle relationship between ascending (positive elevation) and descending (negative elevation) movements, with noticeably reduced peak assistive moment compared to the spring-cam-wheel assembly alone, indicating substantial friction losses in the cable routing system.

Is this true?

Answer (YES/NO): YES